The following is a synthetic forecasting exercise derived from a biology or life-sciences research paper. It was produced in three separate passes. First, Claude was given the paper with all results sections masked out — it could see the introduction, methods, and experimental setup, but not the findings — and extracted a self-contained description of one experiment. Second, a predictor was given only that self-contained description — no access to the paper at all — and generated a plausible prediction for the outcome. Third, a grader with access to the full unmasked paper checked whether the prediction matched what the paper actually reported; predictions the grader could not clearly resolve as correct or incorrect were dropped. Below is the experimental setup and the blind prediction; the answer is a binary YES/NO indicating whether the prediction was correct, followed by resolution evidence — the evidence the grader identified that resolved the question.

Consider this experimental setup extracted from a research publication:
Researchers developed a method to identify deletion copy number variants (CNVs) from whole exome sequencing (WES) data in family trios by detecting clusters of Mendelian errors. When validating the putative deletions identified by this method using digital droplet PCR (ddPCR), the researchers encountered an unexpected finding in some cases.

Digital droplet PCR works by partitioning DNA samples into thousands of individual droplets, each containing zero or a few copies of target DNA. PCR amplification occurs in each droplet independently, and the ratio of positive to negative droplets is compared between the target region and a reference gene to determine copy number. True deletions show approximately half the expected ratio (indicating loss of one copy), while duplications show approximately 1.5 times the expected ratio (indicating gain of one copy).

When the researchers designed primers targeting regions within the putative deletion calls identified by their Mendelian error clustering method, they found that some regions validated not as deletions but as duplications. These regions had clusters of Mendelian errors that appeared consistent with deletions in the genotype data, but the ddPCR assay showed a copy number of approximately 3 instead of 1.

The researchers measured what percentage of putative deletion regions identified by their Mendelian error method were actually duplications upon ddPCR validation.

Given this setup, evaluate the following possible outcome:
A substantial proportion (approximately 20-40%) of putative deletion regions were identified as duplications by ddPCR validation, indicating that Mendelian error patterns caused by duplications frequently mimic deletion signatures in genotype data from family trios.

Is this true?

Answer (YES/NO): NO